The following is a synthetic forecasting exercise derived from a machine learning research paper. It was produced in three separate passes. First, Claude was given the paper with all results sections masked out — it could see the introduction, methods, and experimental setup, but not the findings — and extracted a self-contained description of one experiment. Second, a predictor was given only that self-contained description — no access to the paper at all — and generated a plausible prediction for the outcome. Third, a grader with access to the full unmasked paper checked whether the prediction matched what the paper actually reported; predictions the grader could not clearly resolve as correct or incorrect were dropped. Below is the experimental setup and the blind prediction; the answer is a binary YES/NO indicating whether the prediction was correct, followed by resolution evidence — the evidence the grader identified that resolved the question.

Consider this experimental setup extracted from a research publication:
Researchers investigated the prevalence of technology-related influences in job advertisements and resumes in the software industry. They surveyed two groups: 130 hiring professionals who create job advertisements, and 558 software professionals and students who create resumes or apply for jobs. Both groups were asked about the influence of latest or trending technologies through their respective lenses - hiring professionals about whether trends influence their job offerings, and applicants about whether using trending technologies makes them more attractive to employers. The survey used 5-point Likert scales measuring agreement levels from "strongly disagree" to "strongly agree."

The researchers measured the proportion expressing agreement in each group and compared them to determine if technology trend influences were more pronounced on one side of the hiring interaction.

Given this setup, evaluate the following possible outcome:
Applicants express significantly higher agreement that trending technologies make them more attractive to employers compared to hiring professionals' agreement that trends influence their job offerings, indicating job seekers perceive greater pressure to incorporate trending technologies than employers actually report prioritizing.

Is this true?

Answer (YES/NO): YES